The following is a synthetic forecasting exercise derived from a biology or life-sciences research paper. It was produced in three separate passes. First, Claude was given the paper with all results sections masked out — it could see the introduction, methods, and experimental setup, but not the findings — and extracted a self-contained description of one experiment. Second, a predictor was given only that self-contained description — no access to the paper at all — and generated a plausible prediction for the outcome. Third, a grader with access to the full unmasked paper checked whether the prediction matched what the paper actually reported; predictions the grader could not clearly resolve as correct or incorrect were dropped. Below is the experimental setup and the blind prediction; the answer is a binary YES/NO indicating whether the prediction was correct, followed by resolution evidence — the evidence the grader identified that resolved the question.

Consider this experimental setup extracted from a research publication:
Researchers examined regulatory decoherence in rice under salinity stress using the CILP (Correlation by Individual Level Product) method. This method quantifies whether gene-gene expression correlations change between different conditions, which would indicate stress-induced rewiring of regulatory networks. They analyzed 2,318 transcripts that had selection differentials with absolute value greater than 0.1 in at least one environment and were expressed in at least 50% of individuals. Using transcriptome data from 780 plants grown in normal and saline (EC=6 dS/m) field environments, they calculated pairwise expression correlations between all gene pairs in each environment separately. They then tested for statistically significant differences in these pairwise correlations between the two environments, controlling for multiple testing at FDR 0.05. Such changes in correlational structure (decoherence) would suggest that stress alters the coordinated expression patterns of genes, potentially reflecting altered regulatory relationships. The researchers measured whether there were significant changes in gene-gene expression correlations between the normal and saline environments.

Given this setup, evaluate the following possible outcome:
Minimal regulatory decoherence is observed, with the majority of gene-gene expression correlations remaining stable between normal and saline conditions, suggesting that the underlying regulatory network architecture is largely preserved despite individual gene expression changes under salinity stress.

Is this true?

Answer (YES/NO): NO